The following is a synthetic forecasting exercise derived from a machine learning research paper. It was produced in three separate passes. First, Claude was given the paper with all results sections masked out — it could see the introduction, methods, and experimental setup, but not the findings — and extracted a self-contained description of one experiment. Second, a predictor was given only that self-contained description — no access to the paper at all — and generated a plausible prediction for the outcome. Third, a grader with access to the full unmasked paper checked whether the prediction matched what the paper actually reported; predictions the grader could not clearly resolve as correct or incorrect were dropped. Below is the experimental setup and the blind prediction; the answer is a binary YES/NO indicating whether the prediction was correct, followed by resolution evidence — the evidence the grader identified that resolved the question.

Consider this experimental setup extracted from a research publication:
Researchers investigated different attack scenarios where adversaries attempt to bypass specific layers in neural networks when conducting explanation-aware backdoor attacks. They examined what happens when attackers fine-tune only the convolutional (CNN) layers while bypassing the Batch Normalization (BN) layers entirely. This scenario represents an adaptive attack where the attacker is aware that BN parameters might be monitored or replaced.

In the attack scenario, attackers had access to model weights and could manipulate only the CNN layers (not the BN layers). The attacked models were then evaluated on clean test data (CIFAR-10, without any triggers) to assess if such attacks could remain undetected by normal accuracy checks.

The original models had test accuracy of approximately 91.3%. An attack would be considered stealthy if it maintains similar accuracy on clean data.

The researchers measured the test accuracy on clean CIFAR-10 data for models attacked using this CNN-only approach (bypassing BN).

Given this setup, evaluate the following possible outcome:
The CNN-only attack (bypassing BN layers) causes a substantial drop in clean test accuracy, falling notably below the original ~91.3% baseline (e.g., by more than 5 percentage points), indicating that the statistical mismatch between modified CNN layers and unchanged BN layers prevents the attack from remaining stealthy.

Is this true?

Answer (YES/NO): YES